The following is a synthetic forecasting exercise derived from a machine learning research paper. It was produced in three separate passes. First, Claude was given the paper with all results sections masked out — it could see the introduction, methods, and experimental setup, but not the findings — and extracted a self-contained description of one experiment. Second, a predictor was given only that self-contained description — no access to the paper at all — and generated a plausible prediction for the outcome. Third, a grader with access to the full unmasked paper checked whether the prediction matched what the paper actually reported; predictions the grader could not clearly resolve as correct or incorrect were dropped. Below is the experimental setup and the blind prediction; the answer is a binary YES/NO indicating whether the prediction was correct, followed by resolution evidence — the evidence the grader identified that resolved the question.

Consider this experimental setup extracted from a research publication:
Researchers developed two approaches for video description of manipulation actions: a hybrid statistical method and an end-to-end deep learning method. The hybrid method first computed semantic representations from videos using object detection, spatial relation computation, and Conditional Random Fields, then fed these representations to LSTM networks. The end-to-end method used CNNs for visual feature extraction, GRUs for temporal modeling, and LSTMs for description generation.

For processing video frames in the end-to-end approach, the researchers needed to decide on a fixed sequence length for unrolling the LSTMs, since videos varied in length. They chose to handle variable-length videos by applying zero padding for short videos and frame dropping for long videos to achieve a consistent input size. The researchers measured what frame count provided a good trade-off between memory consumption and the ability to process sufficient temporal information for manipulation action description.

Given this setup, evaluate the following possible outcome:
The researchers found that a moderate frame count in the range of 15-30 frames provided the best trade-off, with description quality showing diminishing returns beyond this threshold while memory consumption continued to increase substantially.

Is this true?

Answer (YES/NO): NO